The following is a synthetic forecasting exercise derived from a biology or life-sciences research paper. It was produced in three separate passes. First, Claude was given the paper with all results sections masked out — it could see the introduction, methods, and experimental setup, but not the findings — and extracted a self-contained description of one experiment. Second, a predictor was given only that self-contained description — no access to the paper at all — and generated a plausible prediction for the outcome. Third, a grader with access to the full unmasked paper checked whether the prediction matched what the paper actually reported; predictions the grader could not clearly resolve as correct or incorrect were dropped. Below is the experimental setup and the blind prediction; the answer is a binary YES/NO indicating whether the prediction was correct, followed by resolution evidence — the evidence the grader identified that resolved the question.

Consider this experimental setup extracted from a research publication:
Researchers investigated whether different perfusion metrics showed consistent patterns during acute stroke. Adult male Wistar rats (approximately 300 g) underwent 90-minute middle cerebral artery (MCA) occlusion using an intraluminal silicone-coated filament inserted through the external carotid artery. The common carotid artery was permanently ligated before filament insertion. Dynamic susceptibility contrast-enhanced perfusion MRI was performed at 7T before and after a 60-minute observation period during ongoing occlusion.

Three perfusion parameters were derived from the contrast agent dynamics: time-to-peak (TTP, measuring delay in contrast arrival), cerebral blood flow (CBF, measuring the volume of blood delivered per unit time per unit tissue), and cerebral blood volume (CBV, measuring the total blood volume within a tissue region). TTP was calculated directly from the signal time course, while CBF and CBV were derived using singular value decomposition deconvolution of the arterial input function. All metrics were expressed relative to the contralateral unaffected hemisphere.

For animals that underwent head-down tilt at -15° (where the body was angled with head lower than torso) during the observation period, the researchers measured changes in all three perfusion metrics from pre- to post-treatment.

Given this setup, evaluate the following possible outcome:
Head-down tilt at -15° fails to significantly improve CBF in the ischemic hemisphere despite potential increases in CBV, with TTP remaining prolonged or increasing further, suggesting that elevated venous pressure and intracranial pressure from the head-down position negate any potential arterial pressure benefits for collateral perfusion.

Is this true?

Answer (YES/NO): NO